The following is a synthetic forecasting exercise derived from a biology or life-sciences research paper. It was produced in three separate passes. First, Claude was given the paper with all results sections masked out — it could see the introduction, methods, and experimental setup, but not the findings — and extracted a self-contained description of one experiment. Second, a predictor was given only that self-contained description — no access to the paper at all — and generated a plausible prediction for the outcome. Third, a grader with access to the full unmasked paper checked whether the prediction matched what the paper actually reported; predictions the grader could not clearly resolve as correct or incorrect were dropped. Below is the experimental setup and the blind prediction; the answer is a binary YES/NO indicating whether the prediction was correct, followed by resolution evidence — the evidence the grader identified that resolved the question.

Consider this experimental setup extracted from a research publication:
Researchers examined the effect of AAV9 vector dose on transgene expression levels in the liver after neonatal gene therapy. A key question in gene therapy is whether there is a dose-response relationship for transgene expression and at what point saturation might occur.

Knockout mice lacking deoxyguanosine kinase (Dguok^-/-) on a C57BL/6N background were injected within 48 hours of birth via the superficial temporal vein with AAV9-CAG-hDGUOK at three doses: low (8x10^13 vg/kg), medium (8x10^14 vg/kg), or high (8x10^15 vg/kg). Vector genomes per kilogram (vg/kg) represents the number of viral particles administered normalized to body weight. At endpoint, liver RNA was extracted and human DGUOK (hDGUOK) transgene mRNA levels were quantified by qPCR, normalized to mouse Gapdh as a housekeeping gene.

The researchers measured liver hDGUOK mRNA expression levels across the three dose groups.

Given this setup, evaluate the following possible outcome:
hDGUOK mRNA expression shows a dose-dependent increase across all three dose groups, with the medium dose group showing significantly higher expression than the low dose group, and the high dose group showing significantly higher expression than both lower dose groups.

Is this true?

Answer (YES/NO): NO